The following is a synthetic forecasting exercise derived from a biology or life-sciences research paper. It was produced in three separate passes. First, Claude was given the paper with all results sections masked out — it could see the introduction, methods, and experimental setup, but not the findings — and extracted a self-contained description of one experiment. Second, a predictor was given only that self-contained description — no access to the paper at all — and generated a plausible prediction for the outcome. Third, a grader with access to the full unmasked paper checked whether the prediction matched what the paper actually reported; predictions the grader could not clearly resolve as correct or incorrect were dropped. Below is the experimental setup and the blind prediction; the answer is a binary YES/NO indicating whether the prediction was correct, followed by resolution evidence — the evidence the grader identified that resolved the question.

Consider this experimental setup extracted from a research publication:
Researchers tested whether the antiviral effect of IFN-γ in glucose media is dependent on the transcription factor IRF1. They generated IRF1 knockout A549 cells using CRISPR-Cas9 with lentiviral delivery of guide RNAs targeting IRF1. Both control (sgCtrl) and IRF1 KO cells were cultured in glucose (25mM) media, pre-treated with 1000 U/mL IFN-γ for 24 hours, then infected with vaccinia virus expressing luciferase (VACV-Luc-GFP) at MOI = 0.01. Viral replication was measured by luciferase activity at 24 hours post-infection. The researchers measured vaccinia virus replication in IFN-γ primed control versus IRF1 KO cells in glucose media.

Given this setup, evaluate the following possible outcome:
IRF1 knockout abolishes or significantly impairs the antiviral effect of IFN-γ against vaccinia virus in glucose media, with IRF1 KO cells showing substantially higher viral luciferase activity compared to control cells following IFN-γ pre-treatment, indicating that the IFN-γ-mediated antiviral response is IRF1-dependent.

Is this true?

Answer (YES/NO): YES